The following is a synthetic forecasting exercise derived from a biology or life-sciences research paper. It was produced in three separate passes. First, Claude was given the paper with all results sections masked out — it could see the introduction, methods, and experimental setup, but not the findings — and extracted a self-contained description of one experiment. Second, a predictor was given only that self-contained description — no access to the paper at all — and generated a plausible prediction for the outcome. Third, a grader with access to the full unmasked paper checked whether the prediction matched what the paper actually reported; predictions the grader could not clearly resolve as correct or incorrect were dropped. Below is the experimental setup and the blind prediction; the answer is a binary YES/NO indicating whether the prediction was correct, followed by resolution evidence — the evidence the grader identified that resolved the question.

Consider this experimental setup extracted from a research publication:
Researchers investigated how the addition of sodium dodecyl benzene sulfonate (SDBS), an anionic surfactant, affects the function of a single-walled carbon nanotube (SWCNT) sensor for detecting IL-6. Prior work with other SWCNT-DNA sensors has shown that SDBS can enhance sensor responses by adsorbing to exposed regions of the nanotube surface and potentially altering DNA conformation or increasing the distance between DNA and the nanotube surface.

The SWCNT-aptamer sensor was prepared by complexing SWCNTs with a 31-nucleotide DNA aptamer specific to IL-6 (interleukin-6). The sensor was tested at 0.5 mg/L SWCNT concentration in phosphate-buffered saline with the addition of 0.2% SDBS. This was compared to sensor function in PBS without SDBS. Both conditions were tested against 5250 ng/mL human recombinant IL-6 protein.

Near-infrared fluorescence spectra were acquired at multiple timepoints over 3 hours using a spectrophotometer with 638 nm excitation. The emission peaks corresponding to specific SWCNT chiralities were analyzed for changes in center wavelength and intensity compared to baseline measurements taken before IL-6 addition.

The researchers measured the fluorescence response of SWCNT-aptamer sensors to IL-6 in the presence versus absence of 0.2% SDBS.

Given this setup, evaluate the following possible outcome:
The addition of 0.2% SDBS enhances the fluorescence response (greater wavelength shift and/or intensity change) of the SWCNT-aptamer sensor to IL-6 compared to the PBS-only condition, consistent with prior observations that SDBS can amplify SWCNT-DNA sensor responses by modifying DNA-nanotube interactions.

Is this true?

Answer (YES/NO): NO